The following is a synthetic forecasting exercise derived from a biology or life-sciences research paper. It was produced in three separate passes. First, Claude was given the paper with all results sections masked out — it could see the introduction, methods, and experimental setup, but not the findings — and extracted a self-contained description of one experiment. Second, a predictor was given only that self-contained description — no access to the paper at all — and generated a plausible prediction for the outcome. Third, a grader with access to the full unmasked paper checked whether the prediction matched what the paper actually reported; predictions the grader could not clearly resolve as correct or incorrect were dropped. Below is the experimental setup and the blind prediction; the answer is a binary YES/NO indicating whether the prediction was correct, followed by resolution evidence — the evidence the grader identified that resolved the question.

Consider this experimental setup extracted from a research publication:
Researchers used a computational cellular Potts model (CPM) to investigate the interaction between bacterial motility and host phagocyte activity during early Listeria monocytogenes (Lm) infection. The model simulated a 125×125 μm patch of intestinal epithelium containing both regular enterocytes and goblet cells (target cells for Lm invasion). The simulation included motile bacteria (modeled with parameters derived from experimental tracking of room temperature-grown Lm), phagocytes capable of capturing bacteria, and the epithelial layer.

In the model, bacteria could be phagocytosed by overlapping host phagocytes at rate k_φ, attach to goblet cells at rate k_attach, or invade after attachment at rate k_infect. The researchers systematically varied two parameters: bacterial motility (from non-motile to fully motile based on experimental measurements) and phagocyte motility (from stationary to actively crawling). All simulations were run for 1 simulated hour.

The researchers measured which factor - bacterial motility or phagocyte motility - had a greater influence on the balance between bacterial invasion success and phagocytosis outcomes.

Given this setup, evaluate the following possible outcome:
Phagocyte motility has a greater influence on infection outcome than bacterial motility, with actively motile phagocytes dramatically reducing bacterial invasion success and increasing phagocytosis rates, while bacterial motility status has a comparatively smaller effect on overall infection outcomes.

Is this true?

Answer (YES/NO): NO